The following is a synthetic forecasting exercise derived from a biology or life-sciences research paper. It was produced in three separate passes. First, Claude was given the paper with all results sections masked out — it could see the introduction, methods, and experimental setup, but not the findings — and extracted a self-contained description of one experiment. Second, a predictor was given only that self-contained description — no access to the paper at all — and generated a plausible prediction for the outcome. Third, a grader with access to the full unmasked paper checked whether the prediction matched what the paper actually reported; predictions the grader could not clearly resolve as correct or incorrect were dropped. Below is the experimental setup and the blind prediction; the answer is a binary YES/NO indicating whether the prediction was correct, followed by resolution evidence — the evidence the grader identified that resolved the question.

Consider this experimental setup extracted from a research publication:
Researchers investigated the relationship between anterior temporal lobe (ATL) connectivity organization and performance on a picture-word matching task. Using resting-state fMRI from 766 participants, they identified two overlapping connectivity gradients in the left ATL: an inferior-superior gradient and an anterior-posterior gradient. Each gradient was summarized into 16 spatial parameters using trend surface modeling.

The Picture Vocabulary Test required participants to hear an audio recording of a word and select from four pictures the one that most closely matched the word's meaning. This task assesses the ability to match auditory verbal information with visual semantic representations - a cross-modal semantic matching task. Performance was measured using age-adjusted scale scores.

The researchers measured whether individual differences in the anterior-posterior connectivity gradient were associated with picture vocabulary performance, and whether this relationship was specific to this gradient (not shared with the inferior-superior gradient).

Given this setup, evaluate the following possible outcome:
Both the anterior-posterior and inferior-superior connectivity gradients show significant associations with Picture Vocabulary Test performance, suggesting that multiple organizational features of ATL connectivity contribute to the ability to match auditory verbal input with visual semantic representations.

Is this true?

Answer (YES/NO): NO